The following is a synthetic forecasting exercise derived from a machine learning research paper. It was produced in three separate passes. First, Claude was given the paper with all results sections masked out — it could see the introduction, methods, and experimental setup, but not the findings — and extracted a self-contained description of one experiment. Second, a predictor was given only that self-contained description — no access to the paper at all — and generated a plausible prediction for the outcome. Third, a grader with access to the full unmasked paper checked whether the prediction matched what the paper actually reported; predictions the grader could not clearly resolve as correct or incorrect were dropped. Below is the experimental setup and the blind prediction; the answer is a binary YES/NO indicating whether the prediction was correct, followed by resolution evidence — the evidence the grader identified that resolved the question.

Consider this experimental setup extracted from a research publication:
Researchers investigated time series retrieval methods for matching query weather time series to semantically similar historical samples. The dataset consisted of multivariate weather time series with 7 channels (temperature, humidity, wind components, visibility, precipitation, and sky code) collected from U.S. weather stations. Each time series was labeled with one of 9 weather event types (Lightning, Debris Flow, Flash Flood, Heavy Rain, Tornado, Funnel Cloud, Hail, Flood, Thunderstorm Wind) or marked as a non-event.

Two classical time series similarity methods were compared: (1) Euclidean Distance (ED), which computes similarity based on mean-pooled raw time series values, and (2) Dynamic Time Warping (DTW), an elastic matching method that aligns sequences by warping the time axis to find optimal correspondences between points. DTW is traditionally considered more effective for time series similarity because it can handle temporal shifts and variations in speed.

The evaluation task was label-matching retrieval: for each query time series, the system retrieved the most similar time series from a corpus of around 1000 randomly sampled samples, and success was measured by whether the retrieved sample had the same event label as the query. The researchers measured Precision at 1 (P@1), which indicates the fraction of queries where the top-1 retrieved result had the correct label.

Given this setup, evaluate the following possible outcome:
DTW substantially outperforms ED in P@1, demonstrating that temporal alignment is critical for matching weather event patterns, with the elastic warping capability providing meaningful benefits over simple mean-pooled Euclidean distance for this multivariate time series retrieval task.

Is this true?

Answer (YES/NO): NO